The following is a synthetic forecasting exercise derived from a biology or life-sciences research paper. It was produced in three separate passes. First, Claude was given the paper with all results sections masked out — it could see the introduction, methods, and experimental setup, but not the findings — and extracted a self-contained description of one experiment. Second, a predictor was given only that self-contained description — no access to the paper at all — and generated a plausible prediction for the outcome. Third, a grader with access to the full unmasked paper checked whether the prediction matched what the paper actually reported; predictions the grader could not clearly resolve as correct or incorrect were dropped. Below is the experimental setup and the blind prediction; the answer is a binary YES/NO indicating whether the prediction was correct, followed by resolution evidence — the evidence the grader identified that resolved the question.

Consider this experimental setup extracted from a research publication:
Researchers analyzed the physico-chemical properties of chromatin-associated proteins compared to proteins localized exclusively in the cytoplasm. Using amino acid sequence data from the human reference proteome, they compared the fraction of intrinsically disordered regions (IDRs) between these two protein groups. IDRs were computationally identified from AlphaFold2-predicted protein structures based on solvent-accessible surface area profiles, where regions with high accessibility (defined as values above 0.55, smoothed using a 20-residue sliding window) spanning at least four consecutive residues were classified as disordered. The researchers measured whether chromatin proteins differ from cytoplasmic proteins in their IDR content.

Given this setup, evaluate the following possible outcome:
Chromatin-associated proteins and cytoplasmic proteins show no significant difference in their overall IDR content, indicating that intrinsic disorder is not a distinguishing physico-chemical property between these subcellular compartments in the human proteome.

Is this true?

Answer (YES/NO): NO